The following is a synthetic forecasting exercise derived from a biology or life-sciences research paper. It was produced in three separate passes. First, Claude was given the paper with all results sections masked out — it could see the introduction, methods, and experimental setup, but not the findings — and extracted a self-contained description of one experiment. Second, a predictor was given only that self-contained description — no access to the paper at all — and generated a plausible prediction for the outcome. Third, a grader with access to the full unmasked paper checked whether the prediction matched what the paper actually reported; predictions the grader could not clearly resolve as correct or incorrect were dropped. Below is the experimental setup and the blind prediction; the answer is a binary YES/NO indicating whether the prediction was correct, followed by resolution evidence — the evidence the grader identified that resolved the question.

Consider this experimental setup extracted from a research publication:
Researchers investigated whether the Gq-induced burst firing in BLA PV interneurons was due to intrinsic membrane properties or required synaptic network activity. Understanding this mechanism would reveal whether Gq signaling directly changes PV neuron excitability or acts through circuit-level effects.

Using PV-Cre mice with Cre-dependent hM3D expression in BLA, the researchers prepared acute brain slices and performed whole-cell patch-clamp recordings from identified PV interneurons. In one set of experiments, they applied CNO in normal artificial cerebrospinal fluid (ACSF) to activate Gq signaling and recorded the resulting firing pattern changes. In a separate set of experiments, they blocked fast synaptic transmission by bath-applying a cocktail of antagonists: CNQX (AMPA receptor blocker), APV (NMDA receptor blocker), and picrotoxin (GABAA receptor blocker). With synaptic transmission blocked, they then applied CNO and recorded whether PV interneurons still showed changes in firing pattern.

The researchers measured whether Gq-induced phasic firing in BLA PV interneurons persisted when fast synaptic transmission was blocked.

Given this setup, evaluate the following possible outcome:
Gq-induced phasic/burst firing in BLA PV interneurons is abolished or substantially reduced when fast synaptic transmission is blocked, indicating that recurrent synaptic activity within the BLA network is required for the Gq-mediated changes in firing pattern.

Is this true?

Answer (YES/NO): NO